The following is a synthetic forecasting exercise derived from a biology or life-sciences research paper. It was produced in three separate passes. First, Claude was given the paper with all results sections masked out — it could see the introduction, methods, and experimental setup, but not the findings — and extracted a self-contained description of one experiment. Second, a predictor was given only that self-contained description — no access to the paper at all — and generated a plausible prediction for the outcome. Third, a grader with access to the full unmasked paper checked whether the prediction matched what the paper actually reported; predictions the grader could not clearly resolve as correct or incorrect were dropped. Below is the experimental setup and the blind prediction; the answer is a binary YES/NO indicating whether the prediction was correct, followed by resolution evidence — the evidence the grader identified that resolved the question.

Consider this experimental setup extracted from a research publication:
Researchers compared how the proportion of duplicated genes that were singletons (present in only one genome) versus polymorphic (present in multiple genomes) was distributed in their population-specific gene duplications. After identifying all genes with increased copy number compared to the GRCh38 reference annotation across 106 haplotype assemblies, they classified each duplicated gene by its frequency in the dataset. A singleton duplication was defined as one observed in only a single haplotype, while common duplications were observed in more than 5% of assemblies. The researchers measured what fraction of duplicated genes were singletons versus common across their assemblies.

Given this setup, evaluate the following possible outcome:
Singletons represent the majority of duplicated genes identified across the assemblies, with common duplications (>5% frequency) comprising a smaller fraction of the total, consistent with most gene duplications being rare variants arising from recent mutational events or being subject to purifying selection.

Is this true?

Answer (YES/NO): NO